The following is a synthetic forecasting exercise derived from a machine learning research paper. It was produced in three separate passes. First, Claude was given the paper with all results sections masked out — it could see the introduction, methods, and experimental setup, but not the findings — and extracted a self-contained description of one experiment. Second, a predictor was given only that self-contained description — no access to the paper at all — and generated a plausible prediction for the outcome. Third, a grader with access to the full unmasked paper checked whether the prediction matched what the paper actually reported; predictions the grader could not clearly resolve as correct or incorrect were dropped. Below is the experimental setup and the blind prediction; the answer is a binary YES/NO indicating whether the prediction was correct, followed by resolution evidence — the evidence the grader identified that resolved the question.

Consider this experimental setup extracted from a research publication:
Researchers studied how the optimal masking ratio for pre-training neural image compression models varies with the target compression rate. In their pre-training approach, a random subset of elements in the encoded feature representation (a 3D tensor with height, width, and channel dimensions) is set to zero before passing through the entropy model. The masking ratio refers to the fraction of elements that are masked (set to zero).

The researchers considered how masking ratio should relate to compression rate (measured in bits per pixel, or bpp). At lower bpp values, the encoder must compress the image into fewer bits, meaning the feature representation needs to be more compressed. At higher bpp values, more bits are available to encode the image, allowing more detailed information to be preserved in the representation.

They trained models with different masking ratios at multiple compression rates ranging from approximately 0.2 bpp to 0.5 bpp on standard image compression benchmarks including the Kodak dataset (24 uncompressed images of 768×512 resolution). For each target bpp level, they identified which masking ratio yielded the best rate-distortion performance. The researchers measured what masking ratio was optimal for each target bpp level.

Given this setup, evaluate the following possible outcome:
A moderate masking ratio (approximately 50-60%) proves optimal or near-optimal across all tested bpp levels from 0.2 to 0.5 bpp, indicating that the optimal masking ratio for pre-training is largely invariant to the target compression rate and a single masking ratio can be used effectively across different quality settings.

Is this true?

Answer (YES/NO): NO